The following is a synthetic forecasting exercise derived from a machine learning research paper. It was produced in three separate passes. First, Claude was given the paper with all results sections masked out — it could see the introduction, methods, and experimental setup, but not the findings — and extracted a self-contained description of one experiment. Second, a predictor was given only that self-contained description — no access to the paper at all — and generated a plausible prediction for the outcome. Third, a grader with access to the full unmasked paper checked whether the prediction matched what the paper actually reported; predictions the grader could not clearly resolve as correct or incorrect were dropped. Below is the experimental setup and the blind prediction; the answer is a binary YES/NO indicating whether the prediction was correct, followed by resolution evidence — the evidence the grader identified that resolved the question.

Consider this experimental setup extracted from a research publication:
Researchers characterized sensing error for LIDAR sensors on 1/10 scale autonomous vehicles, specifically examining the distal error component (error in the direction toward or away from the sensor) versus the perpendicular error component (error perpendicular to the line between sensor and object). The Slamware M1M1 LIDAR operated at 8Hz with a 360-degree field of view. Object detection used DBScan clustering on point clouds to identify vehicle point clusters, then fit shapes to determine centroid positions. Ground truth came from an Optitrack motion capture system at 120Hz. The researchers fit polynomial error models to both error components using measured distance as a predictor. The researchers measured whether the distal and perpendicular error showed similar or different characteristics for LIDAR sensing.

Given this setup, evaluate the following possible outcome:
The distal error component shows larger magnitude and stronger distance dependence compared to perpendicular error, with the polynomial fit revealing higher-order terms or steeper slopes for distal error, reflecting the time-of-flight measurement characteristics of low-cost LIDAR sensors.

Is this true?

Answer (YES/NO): YES